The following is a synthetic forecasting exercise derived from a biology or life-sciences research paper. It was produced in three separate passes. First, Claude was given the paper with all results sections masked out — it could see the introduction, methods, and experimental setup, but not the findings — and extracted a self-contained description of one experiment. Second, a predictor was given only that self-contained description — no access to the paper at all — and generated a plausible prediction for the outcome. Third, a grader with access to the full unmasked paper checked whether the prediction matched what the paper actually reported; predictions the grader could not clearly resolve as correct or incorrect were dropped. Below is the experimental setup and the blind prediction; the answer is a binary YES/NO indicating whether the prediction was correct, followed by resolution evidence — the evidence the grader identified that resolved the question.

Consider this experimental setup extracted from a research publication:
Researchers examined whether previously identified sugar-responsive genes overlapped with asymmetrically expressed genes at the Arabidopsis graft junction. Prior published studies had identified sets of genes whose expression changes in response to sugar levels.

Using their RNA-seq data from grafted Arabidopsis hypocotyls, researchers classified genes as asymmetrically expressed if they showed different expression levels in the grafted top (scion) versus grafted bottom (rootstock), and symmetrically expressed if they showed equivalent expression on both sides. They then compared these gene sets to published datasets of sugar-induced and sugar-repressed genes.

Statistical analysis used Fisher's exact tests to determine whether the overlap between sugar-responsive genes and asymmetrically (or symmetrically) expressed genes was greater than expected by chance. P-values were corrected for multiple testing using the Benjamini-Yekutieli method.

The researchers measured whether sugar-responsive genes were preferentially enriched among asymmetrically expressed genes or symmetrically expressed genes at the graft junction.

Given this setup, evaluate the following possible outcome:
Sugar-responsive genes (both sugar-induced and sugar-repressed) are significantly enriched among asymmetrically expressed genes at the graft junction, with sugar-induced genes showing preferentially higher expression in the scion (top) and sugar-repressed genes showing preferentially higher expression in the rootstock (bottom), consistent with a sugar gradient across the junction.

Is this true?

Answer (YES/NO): YES